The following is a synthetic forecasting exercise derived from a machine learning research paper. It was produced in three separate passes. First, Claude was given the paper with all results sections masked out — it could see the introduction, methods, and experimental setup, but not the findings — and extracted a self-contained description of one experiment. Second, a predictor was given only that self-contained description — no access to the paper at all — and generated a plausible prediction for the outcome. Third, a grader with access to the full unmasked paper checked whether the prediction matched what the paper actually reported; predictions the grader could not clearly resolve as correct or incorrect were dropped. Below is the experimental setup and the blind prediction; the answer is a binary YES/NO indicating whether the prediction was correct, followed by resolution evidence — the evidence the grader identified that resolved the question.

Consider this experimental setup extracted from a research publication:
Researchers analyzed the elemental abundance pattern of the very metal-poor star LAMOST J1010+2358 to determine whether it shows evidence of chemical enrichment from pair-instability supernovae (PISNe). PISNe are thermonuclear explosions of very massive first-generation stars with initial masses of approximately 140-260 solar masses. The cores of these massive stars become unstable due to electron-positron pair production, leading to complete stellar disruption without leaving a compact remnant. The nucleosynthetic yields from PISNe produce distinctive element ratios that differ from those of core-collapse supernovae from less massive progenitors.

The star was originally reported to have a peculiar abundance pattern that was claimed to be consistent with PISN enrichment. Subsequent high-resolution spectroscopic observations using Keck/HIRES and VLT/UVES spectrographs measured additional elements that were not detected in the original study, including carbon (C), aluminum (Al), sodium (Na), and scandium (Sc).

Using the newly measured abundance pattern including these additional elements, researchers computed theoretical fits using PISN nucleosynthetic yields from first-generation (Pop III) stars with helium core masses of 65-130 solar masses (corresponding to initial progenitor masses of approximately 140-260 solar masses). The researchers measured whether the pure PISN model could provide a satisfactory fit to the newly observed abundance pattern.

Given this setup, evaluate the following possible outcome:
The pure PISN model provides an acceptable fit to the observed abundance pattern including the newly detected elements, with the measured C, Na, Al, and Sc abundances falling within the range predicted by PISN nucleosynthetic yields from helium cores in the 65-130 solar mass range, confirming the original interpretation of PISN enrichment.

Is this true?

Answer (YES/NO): NO